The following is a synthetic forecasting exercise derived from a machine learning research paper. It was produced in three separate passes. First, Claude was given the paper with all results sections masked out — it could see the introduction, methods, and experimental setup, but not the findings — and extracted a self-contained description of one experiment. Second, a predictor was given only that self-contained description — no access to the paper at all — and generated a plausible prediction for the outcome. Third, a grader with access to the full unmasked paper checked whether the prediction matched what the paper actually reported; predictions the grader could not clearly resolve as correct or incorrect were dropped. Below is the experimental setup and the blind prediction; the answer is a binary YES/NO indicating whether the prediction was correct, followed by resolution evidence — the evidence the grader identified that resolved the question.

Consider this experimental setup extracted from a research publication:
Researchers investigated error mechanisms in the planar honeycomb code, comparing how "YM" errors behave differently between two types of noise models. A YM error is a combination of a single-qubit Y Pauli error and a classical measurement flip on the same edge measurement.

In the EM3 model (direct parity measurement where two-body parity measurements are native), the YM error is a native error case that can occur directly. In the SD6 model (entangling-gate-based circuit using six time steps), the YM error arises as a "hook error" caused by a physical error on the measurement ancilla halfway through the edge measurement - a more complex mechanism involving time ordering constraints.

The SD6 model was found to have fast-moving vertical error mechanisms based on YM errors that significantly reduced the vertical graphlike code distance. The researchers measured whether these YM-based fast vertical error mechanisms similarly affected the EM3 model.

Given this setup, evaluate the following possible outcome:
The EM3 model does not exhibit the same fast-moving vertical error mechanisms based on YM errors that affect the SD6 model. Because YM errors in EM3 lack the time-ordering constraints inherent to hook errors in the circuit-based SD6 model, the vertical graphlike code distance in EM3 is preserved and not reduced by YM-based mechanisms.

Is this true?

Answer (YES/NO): YES